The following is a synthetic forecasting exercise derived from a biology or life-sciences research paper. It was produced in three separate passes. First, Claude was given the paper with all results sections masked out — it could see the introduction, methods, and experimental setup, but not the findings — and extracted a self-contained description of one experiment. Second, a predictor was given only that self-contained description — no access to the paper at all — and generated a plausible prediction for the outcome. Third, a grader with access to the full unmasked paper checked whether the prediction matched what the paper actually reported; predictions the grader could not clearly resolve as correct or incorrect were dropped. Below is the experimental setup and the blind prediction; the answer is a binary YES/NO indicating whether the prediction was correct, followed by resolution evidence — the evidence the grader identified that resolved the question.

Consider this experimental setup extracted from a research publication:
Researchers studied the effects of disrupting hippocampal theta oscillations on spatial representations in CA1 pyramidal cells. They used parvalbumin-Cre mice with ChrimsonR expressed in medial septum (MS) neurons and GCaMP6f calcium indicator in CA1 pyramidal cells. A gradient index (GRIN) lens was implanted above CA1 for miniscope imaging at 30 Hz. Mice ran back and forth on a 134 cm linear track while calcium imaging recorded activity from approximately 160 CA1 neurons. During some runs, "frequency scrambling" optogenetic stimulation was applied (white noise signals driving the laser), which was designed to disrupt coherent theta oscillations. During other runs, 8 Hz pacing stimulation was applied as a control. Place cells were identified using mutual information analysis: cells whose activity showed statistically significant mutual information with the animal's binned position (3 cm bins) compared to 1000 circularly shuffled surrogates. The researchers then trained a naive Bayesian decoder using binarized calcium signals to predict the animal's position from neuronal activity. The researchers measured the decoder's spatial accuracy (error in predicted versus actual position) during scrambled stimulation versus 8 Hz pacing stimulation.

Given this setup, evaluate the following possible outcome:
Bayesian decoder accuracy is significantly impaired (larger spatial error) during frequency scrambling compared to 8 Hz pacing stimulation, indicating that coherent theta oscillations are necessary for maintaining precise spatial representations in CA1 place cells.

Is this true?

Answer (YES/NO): NO